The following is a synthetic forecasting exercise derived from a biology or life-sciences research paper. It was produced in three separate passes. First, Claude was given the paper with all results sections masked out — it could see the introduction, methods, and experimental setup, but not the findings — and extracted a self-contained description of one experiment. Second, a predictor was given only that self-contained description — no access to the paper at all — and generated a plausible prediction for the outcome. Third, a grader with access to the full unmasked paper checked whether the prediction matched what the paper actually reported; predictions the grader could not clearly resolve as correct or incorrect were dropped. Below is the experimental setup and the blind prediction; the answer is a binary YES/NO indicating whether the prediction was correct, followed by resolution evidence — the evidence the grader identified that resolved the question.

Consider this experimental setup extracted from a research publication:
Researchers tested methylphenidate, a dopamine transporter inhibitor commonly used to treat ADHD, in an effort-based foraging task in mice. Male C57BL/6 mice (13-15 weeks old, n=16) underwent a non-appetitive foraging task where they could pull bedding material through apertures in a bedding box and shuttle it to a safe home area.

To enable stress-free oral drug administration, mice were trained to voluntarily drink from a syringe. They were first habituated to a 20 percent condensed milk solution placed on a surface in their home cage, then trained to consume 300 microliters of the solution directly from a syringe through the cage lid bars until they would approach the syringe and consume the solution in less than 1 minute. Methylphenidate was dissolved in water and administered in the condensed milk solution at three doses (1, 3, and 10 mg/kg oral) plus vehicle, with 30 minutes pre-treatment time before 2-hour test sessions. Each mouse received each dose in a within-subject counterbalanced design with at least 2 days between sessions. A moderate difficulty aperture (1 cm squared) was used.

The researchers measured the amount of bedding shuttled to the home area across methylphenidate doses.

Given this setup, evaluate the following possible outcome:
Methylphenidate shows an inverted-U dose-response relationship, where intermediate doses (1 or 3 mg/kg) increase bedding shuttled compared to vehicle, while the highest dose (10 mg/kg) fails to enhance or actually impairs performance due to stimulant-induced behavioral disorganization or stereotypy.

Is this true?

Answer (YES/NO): NO